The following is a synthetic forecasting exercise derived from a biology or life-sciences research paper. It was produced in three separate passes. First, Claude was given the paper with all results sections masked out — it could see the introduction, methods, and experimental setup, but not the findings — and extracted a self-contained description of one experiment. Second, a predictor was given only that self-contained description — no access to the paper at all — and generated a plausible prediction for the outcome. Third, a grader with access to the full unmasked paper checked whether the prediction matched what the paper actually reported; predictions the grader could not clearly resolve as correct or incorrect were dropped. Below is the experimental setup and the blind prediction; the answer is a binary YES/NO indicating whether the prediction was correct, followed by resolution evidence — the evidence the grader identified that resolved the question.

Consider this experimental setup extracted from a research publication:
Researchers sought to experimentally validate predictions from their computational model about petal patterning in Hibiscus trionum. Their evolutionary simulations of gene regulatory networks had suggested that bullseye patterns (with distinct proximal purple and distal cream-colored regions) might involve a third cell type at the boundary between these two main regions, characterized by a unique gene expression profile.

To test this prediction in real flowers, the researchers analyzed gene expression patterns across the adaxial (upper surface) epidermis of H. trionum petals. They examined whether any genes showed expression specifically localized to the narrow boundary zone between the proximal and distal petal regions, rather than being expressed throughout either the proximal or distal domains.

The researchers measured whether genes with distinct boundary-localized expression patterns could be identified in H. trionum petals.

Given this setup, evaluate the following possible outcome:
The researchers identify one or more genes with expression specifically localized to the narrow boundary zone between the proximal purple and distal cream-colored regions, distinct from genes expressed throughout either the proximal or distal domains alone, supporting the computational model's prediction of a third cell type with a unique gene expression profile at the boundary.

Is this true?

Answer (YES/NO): YES